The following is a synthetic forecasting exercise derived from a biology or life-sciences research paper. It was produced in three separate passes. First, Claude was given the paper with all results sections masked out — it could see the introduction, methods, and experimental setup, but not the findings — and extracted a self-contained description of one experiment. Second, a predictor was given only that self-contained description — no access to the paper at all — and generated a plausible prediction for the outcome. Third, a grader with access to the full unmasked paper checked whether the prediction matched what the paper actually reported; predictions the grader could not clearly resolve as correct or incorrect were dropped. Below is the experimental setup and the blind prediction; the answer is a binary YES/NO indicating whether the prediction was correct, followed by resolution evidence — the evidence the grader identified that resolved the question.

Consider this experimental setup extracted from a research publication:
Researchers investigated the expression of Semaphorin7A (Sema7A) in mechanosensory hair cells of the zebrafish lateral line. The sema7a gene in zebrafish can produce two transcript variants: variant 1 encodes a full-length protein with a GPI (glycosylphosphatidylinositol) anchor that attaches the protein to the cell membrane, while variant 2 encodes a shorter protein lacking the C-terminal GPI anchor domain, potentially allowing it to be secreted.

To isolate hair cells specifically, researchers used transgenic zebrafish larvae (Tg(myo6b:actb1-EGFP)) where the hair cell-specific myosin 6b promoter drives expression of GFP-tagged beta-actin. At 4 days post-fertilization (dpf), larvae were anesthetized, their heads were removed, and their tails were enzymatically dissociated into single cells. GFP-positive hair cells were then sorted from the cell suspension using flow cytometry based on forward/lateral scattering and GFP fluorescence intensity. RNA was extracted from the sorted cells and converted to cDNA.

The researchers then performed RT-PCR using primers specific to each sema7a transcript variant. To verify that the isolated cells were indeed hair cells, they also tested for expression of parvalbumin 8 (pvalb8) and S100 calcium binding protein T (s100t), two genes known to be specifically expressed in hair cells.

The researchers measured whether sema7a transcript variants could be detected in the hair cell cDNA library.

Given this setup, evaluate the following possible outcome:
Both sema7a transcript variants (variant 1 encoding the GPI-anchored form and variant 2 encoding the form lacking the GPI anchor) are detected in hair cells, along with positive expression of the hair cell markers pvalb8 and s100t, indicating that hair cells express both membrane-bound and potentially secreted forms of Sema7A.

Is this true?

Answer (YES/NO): YES